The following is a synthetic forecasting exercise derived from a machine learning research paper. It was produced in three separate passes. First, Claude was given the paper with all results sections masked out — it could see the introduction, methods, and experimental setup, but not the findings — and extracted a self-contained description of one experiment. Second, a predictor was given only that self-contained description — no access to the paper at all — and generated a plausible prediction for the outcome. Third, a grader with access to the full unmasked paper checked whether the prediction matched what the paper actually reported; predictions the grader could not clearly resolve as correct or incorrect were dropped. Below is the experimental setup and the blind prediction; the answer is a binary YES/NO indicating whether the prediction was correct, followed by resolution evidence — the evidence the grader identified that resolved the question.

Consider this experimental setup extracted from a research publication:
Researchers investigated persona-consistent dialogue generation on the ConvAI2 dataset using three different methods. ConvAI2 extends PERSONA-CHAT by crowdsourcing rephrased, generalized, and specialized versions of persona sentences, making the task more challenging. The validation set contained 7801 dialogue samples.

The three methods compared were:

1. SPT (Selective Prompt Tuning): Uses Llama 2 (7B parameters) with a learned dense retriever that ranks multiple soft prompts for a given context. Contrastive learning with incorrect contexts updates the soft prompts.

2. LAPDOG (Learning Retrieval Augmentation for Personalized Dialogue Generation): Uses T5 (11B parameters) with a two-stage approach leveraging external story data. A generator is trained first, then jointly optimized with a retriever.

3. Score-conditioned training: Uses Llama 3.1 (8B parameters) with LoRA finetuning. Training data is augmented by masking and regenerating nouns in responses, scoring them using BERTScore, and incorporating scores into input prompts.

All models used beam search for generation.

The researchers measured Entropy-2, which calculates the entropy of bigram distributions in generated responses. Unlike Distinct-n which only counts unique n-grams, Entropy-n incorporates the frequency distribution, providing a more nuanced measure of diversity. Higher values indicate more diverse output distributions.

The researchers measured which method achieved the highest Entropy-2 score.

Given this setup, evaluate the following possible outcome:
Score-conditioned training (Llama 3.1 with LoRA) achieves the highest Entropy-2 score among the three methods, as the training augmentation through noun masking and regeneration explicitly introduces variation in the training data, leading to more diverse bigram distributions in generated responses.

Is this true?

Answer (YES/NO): NO